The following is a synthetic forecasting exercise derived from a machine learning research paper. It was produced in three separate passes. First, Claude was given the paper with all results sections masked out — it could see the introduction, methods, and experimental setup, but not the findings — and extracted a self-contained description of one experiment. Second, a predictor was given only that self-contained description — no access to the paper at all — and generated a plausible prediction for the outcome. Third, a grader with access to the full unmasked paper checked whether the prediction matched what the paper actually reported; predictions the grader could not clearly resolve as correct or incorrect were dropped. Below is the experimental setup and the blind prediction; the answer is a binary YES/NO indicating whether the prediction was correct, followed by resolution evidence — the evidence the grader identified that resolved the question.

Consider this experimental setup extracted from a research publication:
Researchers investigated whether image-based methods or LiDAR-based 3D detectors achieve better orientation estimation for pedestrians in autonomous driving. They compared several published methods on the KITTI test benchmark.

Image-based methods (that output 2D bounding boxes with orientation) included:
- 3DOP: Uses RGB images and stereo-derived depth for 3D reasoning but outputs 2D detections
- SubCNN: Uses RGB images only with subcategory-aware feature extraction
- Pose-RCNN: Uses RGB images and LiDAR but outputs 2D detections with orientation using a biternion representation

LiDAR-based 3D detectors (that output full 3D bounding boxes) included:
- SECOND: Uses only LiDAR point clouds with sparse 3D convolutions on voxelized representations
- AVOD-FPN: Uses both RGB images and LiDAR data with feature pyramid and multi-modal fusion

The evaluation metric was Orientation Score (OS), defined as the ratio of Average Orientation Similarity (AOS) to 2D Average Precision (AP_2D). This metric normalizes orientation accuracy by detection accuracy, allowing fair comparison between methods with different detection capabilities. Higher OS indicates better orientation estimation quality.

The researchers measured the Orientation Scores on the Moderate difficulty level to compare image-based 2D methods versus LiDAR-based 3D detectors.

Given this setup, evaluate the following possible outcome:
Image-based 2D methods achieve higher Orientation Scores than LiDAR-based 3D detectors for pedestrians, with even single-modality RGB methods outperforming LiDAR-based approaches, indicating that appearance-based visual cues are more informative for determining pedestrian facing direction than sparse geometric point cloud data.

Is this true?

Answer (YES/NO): YES